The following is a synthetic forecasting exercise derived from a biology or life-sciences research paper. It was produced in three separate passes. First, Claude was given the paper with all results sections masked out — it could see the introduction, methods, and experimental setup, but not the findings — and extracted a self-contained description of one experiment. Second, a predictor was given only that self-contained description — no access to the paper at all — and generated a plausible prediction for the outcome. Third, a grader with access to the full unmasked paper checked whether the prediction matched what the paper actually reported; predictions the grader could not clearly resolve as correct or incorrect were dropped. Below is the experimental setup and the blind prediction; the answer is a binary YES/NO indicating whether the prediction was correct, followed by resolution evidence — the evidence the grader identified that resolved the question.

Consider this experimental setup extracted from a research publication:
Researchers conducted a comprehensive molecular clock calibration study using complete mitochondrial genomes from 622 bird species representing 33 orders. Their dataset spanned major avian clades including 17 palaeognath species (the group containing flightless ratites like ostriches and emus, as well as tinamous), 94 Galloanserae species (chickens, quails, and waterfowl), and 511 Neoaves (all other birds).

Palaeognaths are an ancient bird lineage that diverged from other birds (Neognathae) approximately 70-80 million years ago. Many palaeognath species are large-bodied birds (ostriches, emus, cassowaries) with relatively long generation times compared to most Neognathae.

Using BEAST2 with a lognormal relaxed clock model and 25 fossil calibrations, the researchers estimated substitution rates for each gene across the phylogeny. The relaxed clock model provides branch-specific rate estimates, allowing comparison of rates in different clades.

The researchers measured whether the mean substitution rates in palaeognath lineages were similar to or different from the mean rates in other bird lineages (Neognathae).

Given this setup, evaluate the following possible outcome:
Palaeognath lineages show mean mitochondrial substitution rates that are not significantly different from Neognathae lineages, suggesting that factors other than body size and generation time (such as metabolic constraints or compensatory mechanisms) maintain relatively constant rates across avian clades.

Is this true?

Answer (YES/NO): YES